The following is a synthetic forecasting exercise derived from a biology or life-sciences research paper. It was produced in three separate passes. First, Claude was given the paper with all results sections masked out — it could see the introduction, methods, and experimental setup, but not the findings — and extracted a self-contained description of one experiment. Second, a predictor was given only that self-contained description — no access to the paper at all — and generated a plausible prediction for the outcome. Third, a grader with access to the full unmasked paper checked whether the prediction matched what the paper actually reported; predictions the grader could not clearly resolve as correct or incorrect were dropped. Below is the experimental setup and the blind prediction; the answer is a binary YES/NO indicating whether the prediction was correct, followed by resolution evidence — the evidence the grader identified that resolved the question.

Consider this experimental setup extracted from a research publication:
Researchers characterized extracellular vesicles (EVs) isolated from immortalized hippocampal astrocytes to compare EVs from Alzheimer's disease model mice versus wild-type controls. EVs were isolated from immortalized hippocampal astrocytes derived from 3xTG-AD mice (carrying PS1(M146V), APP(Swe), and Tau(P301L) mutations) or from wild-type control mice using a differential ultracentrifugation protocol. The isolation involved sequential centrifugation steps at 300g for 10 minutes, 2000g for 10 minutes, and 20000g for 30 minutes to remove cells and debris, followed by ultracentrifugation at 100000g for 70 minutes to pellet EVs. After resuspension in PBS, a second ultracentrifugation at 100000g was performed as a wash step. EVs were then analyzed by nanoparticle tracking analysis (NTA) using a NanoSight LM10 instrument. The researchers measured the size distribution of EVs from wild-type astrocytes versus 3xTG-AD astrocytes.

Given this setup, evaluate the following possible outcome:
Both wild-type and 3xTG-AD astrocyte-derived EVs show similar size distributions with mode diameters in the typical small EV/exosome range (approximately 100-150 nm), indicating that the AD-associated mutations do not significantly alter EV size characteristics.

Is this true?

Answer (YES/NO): YES